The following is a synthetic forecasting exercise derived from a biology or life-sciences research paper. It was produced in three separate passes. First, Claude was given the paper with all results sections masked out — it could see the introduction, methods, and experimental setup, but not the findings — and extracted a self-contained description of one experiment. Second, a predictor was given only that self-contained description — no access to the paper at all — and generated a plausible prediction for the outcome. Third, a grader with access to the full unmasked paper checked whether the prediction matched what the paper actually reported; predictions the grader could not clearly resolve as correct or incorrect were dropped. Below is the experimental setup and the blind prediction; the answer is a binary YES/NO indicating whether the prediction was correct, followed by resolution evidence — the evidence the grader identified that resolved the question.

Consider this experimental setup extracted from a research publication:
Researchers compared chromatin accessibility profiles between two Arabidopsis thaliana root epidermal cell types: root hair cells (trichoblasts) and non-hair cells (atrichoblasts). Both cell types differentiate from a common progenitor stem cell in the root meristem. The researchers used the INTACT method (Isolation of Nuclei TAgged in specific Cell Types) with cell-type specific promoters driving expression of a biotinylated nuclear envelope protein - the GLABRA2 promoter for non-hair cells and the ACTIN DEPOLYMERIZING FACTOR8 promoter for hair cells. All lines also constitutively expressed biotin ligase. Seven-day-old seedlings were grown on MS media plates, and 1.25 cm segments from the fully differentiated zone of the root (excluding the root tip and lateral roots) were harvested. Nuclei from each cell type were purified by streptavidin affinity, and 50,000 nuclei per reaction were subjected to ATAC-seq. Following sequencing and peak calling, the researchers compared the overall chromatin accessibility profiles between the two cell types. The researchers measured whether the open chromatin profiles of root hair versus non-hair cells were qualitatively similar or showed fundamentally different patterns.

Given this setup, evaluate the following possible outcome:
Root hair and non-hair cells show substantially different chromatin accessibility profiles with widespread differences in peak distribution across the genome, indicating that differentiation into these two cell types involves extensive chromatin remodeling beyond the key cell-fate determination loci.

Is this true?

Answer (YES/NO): NO